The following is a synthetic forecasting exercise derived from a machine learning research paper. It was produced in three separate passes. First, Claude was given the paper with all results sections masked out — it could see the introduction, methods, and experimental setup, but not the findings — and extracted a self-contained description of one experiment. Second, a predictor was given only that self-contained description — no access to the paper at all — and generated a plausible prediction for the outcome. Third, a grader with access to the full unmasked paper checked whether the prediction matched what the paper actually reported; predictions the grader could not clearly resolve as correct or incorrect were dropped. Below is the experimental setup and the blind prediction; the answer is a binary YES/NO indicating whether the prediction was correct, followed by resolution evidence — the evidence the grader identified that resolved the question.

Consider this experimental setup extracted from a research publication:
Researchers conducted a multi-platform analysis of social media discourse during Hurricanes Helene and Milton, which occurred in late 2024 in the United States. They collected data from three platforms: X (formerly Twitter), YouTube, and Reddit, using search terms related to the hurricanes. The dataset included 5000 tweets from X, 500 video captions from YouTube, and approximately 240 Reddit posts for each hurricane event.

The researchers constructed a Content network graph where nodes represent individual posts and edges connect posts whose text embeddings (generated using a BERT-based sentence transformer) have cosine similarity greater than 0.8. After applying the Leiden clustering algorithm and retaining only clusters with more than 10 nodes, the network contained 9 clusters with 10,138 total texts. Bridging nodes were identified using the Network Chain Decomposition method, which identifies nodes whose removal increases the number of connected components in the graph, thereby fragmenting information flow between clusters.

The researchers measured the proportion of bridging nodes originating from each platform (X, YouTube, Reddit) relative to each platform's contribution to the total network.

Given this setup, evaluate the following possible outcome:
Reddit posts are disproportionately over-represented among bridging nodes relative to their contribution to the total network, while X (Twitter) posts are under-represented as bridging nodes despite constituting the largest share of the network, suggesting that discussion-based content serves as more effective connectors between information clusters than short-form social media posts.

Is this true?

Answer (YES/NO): NO